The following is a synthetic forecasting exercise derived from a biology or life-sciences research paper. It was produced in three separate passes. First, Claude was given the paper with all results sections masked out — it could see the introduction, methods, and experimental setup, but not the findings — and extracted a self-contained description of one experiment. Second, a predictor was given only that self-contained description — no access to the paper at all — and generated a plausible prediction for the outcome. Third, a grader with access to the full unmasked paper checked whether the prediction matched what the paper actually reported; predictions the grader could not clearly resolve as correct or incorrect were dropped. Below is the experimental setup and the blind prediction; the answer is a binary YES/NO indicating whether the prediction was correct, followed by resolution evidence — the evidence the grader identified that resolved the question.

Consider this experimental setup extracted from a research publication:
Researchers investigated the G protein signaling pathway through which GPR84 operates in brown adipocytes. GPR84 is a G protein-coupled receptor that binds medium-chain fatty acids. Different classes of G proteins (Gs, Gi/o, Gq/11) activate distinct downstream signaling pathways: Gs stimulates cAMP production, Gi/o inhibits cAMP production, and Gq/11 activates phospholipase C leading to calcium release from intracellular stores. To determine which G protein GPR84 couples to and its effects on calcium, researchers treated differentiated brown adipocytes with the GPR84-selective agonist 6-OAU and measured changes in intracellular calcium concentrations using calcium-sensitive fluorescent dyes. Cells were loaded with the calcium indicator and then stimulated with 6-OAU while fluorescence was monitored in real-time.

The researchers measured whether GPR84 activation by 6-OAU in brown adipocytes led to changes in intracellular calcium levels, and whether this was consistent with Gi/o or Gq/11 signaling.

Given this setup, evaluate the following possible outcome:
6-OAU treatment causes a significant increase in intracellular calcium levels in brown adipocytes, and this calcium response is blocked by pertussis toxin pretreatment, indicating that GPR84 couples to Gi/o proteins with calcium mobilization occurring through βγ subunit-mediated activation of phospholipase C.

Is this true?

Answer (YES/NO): NO